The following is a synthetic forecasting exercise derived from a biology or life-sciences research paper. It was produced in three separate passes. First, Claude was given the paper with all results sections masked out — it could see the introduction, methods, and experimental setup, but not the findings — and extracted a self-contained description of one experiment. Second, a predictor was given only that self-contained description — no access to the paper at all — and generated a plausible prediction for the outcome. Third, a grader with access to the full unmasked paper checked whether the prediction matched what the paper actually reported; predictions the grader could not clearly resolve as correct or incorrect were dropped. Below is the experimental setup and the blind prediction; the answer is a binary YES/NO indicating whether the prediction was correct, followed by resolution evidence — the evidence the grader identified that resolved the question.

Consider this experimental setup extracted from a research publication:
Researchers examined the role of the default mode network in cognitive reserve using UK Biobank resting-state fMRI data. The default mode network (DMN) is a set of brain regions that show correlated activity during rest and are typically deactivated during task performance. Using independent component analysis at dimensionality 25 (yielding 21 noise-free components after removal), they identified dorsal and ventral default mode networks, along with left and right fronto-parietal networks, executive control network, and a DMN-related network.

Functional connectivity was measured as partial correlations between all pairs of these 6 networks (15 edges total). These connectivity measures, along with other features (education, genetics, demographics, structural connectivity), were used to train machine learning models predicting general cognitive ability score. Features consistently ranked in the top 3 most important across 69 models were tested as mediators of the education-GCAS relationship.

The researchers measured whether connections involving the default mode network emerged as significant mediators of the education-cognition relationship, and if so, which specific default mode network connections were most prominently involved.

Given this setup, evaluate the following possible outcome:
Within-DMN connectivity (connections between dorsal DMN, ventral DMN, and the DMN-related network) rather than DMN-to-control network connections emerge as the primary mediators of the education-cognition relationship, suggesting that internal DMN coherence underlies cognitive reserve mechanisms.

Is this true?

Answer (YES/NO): NO